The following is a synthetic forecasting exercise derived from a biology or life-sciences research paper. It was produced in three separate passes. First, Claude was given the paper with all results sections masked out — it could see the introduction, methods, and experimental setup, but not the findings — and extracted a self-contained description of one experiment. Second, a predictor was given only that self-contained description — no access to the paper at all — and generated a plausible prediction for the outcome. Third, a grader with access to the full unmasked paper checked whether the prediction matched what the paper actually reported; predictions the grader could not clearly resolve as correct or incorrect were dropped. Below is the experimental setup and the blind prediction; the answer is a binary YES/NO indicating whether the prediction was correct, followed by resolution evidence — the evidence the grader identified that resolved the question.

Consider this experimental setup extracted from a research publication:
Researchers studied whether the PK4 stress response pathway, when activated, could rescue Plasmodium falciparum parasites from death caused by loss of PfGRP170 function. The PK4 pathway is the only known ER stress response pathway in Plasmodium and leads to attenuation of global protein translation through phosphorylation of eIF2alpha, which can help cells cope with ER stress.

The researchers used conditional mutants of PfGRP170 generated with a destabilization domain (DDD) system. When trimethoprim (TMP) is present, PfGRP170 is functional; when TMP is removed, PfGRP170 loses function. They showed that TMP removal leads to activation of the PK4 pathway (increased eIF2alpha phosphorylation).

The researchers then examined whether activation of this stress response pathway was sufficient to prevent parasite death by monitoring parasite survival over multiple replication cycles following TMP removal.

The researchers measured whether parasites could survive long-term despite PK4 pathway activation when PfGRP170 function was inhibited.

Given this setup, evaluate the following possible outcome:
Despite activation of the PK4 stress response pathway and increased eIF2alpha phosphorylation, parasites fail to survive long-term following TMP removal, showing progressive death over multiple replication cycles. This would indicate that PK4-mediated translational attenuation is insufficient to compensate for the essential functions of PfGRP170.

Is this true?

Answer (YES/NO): YES